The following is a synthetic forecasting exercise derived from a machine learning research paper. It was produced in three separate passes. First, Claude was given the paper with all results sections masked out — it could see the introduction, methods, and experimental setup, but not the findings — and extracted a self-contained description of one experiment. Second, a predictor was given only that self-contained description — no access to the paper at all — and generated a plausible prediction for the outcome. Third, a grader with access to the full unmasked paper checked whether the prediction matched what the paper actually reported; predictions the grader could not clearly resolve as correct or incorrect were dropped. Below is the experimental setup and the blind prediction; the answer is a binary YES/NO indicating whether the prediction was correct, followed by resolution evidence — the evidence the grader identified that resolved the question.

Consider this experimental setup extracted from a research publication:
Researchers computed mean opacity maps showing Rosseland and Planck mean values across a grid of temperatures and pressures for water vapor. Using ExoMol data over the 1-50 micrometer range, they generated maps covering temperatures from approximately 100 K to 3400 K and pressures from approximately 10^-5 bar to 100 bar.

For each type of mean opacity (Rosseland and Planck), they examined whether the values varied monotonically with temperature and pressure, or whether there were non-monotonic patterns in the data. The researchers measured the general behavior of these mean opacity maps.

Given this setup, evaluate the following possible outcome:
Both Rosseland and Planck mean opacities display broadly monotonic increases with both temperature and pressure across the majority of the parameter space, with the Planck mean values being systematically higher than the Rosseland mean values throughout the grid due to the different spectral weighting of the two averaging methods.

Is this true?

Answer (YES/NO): NO